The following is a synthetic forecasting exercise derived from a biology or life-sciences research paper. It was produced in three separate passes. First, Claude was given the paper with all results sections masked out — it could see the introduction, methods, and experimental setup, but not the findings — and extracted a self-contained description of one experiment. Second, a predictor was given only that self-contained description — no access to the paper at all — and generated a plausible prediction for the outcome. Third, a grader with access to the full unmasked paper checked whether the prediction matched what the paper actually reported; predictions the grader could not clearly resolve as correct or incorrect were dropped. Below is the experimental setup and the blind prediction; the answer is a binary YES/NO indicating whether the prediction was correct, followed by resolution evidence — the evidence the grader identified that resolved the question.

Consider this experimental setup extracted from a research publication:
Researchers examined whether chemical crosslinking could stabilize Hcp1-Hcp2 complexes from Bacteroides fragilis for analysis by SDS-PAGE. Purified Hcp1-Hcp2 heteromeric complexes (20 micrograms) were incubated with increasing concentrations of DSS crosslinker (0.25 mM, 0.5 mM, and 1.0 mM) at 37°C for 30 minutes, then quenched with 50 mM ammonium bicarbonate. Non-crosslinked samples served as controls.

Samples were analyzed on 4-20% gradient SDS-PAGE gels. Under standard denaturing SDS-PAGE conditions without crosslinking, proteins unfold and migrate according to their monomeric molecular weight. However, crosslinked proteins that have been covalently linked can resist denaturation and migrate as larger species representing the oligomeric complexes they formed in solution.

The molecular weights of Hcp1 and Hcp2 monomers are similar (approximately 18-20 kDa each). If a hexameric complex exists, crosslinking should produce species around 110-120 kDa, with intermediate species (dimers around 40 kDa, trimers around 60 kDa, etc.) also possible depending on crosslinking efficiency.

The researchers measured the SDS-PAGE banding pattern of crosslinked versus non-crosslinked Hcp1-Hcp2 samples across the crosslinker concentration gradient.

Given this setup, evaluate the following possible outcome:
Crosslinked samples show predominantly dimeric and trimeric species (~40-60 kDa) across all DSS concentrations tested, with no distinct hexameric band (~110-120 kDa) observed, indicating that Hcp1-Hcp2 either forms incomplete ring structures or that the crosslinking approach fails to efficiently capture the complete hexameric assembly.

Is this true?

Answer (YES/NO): NO